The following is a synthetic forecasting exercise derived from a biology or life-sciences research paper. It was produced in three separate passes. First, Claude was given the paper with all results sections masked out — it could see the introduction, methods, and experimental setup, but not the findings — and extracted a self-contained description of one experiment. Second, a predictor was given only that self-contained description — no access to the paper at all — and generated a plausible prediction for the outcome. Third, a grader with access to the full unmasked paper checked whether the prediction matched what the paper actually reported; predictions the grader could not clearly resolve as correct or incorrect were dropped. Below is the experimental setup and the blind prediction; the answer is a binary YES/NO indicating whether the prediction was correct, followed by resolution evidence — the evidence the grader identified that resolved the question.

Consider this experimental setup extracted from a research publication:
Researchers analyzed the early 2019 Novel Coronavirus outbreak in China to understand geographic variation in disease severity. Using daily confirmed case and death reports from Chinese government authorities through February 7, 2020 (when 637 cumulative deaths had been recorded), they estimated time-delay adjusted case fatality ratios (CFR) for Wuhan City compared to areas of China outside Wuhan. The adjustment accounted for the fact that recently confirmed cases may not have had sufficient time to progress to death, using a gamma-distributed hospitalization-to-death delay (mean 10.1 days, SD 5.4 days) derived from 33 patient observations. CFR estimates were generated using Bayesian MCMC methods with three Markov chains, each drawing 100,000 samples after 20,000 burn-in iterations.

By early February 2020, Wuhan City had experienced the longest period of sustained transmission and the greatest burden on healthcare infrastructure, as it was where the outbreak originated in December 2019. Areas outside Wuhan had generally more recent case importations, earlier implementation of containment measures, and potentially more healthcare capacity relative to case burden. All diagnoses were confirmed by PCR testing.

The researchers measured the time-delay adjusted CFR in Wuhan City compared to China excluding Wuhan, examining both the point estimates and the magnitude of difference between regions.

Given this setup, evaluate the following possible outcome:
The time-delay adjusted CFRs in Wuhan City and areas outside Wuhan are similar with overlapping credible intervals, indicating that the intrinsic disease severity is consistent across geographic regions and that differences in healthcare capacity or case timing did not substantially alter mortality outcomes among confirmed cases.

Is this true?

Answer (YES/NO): NO